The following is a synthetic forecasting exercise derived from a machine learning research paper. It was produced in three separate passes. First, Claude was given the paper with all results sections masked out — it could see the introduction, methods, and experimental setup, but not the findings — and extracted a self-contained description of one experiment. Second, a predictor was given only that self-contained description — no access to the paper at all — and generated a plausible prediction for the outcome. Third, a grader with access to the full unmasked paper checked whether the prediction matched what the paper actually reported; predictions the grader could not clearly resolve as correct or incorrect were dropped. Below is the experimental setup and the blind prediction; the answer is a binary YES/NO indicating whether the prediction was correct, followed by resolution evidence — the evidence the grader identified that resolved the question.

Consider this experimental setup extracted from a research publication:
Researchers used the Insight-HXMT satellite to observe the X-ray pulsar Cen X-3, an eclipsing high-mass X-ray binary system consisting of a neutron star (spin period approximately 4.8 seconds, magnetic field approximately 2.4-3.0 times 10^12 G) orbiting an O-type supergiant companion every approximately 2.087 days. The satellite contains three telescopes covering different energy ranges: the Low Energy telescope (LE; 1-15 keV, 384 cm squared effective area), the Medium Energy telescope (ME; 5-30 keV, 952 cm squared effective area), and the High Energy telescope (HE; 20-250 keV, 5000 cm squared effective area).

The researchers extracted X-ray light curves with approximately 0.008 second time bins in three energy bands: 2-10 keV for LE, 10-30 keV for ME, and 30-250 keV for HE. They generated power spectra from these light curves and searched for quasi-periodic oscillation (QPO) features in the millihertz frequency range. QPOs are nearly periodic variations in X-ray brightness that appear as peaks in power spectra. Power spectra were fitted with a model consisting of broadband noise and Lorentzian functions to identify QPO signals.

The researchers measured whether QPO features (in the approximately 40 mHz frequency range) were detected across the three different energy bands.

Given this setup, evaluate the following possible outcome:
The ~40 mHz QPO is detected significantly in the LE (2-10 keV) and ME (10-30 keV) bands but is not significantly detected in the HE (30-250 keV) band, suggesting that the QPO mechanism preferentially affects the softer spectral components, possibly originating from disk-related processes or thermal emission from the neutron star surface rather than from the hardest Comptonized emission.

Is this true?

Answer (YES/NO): YES